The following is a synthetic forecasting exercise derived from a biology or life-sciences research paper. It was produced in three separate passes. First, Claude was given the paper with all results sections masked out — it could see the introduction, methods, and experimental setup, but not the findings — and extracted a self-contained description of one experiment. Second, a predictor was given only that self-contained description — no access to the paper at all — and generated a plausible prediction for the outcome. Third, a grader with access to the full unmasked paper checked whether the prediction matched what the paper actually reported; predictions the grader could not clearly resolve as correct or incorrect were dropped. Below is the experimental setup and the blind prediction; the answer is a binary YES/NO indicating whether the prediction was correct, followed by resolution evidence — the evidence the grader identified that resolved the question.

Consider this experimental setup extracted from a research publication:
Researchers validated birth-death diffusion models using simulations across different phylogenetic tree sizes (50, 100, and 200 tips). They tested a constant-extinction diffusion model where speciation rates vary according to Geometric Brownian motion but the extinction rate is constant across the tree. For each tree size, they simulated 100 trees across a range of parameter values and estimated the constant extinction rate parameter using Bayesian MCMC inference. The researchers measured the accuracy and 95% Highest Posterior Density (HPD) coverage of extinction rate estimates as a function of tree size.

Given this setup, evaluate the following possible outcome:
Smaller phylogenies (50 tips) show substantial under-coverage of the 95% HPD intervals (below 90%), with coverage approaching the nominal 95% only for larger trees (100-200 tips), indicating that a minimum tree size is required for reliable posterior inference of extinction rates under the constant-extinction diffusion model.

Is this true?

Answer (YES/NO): NO